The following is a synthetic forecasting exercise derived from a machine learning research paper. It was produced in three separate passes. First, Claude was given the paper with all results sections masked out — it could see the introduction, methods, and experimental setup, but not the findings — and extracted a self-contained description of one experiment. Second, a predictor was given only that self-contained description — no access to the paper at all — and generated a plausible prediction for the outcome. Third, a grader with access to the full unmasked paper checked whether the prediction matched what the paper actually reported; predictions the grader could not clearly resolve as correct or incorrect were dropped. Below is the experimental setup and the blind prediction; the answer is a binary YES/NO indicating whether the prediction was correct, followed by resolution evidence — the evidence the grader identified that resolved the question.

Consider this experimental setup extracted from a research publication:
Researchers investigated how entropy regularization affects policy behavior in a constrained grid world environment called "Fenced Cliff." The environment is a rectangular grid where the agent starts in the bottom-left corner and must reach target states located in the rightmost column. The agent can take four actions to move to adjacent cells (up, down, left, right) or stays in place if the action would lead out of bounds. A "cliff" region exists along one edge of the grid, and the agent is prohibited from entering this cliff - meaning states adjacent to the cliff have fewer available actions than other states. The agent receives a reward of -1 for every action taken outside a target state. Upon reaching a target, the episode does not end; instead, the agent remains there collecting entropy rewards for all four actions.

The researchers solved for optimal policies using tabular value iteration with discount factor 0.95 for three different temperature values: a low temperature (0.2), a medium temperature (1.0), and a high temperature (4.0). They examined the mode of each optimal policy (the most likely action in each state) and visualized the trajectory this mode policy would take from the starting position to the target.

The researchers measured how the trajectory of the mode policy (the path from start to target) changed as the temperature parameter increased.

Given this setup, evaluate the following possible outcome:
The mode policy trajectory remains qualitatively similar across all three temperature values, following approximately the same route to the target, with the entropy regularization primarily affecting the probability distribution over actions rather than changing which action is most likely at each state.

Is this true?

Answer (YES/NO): NO